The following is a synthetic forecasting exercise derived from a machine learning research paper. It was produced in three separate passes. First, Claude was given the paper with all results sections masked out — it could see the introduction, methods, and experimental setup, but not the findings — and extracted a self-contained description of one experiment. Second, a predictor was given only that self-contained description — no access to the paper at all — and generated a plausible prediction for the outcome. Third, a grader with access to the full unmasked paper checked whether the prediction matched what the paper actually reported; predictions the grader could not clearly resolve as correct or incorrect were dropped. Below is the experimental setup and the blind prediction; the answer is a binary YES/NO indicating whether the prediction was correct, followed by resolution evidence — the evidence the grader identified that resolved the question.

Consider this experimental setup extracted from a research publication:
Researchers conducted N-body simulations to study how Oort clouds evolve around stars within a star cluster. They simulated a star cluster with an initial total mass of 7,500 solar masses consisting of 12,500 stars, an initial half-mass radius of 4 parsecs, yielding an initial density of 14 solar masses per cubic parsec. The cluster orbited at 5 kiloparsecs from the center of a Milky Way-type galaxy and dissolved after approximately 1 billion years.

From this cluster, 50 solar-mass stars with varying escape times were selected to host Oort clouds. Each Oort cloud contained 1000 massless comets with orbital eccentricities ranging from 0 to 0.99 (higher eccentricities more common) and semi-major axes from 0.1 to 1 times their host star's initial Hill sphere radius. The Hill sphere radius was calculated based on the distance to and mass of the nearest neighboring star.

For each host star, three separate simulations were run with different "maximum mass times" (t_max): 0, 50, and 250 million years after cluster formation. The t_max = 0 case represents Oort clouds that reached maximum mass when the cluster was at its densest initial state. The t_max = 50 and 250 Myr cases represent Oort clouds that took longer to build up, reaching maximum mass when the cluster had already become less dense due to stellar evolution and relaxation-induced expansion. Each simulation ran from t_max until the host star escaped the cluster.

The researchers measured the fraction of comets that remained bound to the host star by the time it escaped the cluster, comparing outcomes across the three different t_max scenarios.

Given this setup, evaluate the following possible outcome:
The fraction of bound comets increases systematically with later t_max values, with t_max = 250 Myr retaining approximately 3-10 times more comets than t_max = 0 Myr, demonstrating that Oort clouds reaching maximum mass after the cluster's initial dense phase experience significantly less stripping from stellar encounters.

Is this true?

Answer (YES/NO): NO